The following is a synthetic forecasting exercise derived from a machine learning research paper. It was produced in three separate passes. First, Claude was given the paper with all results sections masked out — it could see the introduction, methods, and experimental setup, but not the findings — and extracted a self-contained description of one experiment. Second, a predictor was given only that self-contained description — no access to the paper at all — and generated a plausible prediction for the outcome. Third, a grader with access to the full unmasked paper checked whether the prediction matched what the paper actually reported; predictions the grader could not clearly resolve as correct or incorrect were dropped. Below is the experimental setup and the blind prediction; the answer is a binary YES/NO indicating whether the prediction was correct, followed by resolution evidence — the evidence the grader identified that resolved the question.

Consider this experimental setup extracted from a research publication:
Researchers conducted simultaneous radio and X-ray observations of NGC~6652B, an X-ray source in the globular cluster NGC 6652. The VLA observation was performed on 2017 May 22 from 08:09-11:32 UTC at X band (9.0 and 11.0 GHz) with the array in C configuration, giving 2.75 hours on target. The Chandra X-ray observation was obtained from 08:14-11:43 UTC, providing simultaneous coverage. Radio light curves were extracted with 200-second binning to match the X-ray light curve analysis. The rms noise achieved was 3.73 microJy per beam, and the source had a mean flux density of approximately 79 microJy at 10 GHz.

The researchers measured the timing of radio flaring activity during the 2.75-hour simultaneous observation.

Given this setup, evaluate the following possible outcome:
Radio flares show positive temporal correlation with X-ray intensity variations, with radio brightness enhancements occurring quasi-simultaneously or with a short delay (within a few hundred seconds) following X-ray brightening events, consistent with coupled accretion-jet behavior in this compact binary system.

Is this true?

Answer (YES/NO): NO